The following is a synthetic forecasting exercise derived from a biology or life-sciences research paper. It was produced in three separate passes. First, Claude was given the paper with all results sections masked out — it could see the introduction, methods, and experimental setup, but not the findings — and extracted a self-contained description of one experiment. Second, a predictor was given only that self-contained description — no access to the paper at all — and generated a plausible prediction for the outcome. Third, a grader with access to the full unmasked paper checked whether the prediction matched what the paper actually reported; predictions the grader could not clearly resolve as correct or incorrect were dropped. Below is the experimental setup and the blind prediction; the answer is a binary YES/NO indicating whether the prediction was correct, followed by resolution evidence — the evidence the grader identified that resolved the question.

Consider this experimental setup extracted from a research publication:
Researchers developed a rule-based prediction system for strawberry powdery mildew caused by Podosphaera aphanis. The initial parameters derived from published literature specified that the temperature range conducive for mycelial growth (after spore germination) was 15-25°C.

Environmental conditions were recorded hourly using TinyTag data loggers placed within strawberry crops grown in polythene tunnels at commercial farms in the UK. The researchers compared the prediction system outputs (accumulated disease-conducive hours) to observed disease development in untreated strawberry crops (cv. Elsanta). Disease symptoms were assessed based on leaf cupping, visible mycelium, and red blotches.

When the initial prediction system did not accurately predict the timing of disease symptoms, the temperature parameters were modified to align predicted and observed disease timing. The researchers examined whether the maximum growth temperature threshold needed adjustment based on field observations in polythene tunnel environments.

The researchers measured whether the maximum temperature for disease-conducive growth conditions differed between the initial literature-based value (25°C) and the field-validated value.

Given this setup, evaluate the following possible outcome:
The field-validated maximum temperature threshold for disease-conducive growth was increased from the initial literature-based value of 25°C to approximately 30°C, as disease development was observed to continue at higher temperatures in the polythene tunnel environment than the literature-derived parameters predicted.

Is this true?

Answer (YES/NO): YES